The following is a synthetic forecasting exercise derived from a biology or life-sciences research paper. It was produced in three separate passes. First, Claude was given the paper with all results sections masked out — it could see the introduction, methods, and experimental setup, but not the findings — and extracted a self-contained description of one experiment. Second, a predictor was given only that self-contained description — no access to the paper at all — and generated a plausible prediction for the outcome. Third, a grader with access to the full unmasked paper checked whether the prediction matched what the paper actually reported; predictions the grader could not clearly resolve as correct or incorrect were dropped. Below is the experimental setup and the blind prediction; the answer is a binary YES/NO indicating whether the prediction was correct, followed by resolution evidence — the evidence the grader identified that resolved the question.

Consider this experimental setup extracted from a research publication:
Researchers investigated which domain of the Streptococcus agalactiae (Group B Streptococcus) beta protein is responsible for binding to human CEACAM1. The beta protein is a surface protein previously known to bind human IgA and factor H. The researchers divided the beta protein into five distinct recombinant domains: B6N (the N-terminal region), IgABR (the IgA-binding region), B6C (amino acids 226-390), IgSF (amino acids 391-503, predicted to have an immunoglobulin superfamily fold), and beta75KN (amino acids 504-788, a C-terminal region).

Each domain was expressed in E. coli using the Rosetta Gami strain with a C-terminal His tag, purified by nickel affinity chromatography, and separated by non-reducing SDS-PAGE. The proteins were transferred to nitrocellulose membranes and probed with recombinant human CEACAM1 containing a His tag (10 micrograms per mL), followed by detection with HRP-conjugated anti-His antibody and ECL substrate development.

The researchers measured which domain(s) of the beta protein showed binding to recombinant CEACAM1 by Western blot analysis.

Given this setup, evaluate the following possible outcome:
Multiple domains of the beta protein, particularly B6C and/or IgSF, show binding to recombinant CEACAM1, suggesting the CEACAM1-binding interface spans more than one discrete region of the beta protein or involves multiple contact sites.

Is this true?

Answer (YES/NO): NO